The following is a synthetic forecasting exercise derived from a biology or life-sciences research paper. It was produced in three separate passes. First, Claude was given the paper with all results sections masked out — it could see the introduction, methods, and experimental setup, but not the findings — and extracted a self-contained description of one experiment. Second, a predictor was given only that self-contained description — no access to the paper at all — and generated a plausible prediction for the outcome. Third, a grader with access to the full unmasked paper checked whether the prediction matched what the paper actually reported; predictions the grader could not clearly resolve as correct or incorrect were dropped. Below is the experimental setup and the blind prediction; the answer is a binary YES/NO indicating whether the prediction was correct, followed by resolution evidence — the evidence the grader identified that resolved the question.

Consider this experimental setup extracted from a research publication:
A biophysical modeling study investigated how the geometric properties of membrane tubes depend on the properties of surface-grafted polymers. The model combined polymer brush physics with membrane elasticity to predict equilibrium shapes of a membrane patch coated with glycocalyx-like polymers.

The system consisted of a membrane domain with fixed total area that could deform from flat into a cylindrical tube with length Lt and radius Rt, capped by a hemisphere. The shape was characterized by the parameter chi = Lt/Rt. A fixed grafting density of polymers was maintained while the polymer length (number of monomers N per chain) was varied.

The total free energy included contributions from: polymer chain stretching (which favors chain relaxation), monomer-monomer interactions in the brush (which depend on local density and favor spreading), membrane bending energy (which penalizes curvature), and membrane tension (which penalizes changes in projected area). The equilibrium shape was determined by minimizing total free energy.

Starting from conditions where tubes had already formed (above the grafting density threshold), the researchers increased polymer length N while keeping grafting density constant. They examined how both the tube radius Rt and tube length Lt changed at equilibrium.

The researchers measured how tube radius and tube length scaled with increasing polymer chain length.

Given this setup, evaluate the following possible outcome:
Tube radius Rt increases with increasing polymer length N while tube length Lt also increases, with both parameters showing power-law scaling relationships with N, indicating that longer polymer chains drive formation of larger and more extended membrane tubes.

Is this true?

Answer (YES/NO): NO